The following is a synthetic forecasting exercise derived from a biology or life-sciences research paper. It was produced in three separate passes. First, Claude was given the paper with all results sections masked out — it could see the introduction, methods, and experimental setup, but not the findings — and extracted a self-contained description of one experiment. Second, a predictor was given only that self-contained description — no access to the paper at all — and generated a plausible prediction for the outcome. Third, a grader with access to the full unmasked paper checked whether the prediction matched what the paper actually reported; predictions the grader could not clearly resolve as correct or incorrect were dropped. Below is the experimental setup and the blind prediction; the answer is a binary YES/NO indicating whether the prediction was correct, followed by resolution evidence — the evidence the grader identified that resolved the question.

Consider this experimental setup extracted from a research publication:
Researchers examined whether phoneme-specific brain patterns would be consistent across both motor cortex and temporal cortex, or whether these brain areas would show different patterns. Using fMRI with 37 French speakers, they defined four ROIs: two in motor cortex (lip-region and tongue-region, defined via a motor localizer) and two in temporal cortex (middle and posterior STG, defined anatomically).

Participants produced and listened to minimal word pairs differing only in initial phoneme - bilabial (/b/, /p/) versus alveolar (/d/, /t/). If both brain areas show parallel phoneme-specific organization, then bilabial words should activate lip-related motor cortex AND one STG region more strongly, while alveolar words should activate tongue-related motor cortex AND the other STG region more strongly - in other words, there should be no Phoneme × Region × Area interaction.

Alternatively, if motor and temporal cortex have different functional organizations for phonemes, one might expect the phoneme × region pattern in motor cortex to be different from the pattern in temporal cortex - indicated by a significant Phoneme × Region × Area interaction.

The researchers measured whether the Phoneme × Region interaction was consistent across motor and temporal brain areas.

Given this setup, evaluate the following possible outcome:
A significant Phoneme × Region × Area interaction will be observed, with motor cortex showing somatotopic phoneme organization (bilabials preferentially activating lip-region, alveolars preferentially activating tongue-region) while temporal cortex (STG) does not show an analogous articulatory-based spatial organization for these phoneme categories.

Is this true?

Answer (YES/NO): YES